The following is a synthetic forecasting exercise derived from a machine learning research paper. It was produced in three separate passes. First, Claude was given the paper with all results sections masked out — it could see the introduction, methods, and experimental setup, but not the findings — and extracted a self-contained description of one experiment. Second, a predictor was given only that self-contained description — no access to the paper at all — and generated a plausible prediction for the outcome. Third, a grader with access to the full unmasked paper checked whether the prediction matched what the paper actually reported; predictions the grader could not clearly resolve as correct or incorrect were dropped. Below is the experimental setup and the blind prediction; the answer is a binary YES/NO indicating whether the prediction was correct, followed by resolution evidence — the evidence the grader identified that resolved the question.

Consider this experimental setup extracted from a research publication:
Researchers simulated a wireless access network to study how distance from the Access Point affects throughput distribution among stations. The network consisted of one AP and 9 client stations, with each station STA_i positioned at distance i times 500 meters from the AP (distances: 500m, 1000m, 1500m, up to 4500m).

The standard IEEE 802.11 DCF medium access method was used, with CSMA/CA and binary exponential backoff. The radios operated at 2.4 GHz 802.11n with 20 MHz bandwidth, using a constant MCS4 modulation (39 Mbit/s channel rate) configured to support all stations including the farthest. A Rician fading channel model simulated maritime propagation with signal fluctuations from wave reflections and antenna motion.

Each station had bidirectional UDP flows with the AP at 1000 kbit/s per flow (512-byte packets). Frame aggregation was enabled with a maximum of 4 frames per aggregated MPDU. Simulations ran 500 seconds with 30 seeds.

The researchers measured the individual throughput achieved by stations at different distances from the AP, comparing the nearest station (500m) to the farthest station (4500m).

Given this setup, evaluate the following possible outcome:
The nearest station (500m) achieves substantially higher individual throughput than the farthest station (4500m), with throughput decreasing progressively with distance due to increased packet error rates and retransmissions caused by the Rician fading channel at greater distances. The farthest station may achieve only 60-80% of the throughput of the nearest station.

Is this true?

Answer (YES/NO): NO